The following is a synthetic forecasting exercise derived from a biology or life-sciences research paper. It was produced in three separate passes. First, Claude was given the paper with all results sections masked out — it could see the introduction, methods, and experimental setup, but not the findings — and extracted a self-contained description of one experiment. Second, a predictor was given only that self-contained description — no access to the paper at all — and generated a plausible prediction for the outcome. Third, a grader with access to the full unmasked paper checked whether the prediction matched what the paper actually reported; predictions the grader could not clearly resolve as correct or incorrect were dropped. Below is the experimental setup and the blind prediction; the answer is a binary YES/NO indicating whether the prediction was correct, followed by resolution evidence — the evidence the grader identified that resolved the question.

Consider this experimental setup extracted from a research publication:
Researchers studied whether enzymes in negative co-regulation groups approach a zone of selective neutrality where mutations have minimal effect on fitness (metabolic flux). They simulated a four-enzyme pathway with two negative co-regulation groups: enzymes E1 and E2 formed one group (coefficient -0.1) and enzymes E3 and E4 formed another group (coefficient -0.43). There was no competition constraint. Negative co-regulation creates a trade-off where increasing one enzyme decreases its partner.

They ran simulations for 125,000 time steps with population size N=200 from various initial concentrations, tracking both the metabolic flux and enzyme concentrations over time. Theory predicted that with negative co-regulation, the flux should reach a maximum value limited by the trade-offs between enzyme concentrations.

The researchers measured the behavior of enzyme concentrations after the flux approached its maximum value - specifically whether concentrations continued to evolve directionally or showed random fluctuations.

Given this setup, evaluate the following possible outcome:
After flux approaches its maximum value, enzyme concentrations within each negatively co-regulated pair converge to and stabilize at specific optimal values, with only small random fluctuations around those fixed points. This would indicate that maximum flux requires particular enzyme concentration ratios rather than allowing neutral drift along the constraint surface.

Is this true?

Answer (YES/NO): YES